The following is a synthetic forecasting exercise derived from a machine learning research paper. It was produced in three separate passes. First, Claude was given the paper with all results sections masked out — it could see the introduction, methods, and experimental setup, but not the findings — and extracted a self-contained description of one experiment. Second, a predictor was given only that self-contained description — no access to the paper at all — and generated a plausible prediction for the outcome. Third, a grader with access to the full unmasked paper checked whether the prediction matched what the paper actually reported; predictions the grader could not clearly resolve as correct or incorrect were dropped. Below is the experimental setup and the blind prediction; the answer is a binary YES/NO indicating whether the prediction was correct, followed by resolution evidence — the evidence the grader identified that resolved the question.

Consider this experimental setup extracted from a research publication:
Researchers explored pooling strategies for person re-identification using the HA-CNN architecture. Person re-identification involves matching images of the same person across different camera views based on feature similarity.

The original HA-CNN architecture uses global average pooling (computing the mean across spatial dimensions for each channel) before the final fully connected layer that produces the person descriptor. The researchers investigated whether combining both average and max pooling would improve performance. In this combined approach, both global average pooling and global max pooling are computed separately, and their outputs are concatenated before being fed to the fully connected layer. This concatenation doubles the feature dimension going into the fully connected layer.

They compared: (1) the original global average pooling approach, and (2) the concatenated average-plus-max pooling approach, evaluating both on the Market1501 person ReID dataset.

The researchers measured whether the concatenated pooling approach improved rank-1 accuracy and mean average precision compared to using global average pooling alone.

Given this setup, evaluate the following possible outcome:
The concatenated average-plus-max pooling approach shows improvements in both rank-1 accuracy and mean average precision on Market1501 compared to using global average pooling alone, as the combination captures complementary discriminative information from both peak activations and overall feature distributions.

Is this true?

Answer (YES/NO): NO